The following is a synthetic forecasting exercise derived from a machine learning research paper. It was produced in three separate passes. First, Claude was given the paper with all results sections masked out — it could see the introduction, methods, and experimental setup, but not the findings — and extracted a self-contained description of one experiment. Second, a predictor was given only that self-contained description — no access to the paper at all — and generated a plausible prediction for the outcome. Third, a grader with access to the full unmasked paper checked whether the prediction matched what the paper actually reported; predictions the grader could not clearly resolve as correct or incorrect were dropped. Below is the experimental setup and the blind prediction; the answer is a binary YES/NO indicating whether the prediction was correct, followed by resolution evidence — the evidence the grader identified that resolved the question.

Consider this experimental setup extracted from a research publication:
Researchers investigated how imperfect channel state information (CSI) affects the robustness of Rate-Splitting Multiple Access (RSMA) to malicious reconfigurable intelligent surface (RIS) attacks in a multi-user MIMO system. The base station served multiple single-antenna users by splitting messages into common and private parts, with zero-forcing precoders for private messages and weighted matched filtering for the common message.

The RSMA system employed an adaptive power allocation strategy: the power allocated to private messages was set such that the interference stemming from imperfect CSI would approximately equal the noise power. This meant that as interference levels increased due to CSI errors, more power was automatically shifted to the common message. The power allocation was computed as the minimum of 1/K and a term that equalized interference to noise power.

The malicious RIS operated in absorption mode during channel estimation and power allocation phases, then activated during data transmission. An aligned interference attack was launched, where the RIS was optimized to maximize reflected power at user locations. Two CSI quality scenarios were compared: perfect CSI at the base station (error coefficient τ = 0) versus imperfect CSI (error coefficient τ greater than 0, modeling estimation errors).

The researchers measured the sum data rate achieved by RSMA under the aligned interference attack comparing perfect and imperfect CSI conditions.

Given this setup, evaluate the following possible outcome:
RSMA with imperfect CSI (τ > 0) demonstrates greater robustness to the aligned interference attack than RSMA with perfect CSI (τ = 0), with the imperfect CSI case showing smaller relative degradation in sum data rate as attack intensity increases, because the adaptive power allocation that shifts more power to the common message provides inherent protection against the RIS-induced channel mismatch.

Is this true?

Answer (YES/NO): YES